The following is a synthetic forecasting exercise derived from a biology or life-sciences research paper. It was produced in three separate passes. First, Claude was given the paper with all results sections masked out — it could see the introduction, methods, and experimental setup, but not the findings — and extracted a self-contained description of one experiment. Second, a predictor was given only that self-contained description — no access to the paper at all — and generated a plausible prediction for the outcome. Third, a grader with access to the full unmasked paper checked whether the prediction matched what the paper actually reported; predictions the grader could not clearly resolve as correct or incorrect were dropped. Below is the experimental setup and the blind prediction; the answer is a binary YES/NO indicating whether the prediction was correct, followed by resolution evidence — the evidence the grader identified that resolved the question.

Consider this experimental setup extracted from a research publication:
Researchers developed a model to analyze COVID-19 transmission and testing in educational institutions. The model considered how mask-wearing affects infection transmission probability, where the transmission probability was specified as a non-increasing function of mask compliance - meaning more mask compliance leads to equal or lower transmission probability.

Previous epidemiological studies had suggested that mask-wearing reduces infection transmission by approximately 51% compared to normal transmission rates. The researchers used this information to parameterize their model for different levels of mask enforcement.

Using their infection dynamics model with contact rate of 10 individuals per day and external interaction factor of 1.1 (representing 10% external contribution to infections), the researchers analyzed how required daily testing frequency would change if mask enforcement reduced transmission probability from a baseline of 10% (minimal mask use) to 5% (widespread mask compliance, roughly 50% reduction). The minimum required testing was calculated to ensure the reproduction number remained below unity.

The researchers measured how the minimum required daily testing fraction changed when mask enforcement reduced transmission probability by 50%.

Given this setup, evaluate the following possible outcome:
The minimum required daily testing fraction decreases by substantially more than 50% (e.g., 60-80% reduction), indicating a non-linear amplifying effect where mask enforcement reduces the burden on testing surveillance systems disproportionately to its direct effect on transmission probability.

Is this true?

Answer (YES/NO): NO